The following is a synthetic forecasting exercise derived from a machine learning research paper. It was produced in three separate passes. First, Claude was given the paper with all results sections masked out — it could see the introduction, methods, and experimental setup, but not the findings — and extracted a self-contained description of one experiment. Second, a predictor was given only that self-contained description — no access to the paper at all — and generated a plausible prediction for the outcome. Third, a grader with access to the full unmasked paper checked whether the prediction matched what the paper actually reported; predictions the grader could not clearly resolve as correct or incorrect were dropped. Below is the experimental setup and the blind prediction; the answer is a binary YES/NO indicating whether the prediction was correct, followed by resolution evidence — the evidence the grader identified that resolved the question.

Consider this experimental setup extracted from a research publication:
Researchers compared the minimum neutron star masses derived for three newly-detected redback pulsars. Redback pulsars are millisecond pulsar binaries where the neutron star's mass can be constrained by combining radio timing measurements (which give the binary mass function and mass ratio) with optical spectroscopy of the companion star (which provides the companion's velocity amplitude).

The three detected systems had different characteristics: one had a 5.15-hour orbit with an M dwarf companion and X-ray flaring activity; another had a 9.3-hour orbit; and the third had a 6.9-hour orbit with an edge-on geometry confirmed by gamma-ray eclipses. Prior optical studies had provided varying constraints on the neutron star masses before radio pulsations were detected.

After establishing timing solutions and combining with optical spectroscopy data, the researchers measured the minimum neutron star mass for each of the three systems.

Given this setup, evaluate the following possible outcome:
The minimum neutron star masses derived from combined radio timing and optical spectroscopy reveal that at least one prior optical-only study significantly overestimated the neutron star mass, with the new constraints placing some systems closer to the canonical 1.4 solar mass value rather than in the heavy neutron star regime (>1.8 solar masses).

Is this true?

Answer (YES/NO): NO